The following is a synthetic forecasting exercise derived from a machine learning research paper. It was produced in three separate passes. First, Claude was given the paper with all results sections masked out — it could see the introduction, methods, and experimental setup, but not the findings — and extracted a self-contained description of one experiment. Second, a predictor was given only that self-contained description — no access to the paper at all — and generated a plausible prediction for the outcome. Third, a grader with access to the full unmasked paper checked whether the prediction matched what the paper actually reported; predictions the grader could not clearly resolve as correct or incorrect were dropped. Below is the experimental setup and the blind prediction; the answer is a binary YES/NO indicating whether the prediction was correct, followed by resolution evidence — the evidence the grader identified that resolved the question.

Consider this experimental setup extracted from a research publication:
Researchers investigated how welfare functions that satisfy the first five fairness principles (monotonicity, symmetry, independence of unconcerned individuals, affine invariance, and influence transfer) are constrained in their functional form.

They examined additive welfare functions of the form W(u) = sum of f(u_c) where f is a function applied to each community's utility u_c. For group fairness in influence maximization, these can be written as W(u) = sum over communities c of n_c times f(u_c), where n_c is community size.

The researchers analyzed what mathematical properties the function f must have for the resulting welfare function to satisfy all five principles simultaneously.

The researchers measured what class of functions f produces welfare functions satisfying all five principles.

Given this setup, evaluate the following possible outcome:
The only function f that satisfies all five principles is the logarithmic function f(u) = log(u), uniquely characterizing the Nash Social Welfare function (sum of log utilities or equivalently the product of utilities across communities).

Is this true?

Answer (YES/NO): NO